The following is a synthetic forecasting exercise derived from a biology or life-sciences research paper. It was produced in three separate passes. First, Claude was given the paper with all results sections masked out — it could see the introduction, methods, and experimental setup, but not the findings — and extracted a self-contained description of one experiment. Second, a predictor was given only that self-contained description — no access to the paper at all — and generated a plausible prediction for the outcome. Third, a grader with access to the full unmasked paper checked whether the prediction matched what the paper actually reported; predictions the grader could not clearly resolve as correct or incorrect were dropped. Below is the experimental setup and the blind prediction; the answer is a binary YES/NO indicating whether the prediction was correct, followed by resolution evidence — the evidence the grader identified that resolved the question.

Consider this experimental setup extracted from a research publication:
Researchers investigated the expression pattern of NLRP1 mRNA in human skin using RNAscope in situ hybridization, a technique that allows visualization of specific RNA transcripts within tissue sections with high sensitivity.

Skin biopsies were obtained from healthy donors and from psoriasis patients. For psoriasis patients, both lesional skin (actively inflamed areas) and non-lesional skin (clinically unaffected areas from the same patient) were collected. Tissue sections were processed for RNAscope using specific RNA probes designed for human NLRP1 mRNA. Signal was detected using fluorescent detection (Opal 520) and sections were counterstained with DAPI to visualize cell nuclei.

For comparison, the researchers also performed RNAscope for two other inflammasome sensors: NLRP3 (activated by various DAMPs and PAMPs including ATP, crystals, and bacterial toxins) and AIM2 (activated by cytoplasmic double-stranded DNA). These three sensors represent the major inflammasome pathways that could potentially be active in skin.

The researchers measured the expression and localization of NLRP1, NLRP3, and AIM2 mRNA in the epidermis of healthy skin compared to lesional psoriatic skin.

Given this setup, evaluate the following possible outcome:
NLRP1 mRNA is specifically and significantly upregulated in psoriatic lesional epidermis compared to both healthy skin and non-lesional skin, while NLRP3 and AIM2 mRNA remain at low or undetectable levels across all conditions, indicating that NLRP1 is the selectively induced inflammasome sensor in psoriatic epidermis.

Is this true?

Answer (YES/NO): NO